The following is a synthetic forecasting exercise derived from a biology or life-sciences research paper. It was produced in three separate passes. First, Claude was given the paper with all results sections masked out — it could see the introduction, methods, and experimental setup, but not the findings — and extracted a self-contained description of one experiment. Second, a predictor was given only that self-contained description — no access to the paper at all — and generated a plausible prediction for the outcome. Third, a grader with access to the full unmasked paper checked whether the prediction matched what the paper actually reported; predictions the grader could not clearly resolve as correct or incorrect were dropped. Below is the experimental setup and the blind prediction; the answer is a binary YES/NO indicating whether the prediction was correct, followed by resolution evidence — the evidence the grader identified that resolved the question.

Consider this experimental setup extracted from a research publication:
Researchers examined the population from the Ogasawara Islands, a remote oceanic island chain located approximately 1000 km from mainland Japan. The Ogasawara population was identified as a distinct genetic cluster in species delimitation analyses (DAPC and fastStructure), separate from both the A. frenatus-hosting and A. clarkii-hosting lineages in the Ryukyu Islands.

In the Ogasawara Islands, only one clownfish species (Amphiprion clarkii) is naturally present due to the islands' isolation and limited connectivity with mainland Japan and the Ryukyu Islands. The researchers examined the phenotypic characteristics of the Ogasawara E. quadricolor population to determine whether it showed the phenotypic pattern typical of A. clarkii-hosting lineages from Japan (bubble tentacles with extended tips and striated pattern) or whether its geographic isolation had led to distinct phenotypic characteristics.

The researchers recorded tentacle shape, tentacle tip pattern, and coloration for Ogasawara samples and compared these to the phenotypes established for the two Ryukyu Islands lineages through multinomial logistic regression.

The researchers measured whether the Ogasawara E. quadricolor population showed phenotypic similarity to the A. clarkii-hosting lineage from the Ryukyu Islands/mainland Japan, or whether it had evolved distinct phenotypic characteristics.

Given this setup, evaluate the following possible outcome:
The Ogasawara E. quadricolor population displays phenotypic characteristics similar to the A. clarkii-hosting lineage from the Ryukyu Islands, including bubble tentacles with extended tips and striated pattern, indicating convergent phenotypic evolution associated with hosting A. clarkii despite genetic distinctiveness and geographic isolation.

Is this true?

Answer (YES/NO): NO